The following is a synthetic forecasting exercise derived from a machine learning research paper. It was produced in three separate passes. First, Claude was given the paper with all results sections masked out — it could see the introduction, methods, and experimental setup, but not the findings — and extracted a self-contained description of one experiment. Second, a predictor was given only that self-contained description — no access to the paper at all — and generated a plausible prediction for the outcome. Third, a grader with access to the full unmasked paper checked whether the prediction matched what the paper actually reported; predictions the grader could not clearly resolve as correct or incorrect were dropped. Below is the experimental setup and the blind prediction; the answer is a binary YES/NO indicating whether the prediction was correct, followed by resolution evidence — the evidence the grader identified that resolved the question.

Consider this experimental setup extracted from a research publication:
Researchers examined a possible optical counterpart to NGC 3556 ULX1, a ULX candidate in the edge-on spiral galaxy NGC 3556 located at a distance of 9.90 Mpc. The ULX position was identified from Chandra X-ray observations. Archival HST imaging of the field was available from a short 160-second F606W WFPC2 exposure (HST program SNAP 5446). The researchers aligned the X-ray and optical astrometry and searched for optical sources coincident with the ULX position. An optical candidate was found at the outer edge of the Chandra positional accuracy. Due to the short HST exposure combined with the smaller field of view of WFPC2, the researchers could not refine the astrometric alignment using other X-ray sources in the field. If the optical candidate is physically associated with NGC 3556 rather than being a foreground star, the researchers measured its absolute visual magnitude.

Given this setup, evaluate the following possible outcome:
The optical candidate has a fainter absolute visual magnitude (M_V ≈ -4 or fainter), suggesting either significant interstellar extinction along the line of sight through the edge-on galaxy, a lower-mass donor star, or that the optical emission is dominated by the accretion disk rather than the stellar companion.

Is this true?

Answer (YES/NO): NO